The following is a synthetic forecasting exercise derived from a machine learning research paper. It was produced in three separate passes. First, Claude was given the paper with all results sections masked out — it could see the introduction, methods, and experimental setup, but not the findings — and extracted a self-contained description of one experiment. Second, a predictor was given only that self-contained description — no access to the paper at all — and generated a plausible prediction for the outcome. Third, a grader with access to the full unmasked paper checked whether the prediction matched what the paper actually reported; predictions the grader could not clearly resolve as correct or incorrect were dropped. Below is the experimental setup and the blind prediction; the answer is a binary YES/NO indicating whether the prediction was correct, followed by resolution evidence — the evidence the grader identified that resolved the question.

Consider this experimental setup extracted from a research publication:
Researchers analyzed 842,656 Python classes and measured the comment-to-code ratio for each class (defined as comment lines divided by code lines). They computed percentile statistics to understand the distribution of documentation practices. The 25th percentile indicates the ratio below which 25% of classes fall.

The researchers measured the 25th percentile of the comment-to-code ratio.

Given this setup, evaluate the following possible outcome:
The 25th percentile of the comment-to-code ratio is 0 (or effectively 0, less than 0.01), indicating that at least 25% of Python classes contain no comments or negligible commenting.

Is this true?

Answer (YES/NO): YES